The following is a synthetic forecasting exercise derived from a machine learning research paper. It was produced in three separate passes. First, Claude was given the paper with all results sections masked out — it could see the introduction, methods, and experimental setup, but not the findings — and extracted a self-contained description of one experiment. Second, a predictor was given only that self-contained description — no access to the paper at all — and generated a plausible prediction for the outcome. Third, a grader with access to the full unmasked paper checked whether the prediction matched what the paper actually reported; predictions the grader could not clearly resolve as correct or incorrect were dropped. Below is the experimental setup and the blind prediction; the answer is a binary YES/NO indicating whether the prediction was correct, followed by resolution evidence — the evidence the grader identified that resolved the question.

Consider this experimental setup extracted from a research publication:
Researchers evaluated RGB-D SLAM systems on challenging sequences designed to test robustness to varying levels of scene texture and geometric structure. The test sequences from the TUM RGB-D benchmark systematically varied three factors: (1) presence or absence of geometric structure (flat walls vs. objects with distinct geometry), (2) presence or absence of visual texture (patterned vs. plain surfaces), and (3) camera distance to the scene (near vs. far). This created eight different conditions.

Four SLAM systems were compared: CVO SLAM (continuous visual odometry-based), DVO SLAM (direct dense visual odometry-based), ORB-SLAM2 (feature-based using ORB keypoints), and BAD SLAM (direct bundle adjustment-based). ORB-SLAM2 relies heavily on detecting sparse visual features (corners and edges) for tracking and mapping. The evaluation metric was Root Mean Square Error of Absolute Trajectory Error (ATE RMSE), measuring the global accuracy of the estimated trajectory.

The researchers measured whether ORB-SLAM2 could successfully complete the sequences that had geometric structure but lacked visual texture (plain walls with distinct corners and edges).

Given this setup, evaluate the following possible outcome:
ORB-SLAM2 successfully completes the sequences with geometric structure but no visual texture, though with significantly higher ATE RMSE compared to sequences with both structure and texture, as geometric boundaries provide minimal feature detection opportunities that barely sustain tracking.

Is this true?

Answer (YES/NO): NO